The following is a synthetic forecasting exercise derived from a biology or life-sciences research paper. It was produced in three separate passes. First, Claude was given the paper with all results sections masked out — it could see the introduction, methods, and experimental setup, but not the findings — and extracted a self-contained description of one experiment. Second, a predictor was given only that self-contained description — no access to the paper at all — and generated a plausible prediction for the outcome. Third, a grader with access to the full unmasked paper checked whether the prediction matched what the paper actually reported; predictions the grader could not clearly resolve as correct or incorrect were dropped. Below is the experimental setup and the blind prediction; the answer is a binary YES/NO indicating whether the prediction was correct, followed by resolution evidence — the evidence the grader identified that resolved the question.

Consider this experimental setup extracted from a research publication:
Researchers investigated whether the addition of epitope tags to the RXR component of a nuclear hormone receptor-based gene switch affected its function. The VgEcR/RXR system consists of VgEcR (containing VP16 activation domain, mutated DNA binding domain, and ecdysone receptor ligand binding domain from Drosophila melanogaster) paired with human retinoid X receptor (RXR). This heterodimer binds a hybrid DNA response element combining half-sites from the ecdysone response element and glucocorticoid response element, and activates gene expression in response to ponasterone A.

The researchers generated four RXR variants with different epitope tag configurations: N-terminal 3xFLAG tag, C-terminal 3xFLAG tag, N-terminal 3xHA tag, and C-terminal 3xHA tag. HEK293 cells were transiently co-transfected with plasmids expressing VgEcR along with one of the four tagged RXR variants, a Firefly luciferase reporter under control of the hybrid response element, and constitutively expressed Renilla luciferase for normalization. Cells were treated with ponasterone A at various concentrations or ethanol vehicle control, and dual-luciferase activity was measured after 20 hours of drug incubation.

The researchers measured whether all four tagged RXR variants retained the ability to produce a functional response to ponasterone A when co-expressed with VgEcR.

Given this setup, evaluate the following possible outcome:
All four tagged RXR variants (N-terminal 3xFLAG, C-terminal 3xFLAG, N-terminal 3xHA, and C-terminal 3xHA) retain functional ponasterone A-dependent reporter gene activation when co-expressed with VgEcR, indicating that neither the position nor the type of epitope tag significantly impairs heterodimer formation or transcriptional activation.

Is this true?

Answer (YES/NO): YES